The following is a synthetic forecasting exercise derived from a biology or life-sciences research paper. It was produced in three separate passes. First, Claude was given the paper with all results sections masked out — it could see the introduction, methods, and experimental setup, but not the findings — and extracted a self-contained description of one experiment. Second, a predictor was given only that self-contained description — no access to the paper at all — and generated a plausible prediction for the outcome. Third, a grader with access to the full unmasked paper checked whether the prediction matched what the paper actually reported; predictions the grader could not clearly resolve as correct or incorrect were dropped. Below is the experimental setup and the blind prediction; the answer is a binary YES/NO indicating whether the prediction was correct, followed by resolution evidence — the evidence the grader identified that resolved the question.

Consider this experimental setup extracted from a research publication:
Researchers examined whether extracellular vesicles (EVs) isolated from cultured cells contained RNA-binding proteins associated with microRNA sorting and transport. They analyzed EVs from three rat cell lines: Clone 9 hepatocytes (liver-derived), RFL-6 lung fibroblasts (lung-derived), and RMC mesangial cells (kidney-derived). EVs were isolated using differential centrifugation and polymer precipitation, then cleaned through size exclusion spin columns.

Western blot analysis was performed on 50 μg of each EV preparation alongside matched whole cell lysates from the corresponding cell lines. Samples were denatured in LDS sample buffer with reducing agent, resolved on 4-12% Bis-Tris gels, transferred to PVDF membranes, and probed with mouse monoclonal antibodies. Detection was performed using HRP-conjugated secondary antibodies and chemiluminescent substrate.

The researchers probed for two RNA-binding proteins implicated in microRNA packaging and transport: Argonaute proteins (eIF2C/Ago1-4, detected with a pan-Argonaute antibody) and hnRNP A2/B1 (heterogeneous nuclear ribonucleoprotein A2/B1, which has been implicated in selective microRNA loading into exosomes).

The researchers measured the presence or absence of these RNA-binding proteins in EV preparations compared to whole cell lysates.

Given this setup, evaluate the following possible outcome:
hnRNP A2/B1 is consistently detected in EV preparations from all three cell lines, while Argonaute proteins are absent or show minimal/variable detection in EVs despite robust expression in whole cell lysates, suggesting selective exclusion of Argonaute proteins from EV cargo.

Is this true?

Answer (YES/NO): NO